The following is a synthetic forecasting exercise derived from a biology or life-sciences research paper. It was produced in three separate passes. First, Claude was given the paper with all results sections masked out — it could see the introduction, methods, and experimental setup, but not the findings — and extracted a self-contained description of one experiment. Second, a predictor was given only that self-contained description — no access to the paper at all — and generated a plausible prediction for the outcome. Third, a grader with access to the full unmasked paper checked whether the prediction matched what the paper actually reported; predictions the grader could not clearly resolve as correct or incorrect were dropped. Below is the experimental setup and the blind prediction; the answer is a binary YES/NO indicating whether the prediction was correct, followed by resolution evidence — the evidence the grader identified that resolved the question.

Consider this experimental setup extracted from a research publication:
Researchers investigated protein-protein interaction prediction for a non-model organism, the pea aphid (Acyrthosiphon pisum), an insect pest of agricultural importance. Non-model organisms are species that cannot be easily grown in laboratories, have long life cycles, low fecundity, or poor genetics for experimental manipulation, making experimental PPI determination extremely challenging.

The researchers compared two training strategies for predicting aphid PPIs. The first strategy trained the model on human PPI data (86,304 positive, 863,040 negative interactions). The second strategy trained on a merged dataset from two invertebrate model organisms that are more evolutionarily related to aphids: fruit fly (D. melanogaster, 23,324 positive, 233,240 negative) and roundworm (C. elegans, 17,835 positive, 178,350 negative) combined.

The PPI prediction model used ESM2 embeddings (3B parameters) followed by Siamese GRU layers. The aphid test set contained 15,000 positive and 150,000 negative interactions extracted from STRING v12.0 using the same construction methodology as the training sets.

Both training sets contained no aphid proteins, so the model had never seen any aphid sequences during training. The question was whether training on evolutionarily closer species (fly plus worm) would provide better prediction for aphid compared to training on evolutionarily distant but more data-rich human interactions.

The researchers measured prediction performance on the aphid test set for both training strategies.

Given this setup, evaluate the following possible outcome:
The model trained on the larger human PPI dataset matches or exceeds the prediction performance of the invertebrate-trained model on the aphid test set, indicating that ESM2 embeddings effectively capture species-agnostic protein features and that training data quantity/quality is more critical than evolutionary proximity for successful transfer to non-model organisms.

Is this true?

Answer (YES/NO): NO